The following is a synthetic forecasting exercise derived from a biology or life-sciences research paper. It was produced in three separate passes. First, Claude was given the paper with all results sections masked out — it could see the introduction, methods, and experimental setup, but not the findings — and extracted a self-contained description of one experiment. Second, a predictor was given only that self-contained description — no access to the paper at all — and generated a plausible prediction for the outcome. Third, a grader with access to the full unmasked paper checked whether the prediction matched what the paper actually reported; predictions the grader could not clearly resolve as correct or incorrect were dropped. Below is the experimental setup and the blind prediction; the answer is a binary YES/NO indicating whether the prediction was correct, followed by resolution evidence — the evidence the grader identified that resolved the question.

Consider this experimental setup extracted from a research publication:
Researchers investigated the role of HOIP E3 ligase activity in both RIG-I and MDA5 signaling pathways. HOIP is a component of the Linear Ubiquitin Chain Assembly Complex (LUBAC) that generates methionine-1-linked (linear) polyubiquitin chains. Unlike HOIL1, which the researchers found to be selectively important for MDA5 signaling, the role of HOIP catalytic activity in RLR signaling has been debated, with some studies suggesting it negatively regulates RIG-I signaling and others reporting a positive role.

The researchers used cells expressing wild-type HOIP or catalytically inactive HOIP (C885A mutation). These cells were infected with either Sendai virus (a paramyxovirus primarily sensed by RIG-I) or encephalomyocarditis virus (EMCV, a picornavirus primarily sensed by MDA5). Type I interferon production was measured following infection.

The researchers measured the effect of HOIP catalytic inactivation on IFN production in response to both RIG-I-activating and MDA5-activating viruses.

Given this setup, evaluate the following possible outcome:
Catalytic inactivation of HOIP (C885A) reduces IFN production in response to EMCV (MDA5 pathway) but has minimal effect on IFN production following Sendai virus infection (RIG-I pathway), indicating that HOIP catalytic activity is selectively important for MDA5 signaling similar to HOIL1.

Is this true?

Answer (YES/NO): NO